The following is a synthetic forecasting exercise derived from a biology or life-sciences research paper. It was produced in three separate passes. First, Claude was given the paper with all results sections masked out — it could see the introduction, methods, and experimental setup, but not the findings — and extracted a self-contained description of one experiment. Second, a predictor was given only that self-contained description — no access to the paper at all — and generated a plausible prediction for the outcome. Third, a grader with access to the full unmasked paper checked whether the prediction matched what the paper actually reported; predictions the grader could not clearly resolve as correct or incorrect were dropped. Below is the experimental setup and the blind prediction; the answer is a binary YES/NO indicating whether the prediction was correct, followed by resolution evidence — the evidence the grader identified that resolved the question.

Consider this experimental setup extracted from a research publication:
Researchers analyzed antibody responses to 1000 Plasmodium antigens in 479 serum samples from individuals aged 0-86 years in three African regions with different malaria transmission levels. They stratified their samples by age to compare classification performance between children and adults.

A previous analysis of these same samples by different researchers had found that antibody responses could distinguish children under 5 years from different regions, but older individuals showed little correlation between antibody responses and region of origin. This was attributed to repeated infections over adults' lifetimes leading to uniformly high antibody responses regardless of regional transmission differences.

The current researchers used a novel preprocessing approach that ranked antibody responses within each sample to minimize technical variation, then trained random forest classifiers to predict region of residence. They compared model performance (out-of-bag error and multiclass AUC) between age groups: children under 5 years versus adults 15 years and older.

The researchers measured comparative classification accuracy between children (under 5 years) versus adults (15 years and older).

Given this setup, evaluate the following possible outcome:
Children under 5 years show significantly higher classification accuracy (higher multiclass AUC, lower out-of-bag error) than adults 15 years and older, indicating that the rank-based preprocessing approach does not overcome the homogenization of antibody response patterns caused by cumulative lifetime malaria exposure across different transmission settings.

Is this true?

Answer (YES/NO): NO